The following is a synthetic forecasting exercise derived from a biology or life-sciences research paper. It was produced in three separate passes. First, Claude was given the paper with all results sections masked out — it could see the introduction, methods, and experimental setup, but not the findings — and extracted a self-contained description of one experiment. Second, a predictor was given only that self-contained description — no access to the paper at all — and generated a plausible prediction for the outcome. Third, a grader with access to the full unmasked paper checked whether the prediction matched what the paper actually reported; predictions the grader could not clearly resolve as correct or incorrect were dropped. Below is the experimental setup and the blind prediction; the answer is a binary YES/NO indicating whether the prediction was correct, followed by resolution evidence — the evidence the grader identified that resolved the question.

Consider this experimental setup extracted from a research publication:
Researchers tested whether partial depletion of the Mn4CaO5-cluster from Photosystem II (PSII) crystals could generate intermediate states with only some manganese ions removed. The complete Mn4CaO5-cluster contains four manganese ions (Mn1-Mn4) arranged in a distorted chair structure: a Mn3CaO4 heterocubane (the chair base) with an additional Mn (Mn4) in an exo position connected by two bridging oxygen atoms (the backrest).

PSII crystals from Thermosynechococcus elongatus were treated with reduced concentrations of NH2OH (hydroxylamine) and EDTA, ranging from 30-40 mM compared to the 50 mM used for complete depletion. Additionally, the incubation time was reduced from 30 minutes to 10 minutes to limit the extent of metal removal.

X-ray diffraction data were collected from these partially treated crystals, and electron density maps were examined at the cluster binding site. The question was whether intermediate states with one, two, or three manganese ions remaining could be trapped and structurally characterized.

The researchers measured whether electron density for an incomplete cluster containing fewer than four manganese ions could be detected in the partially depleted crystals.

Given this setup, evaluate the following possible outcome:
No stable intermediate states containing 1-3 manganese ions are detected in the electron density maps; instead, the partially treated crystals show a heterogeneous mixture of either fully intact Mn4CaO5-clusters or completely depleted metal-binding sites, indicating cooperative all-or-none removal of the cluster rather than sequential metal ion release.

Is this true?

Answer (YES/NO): NO